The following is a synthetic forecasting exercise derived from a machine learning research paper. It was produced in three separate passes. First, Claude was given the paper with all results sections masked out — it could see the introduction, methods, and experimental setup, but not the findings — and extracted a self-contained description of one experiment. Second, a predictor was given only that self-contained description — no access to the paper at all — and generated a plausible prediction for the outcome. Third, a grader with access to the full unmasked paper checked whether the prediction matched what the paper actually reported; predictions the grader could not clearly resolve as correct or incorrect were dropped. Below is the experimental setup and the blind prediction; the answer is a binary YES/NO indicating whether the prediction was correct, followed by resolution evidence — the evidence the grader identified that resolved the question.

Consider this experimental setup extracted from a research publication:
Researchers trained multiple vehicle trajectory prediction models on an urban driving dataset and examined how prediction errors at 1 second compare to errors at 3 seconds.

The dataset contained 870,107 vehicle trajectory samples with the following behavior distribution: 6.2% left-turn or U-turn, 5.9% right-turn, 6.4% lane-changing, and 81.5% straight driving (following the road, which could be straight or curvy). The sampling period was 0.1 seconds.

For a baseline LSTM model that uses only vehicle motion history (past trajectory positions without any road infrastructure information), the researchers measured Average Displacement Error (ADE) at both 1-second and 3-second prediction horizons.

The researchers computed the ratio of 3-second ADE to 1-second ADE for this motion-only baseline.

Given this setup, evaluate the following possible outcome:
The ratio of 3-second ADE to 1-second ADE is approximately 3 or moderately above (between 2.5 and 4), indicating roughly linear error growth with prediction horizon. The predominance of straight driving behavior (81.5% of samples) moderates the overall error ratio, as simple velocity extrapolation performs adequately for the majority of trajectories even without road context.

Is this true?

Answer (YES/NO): NO